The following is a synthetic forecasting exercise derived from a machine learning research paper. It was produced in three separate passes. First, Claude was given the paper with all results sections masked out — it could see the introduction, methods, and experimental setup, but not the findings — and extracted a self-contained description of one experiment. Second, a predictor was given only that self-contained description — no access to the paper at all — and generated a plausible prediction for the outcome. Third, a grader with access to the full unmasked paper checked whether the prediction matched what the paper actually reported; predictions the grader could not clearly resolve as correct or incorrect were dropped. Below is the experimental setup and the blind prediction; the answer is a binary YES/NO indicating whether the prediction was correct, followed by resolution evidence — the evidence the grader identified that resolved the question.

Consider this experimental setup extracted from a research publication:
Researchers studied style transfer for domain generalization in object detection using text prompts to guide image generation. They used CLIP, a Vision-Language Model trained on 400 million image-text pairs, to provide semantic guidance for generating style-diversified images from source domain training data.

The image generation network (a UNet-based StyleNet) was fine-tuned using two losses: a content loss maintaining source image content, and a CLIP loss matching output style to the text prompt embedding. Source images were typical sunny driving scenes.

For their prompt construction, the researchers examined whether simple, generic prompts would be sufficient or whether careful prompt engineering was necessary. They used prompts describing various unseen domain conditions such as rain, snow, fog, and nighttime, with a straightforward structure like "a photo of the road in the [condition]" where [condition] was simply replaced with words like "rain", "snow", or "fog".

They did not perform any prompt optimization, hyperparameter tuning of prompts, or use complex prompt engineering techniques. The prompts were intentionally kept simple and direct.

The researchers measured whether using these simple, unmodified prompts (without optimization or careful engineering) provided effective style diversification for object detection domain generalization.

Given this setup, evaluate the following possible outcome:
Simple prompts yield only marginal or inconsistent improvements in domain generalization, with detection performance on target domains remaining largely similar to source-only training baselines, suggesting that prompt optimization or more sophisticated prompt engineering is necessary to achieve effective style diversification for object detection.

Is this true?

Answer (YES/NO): NO